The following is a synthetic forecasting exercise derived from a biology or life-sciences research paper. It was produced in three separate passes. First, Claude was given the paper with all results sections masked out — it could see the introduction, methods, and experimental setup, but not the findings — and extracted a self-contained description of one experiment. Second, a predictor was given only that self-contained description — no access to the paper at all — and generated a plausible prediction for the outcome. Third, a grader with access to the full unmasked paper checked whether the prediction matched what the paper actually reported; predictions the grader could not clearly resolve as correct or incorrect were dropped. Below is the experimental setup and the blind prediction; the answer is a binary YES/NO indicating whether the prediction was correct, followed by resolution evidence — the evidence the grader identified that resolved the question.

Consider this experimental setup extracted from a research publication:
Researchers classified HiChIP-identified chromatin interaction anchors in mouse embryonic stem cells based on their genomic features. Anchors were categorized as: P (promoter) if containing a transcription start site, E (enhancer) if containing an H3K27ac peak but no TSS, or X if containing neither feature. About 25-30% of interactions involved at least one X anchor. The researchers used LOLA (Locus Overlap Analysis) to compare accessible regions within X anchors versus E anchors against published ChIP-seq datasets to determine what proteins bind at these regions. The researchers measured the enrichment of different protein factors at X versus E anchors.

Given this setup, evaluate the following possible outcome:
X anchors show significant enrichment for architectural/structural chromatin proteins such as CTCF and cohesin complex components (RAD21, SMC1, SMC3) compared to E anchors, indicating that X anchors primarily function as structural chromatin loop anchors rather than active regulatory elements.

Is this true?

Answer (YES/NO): YES